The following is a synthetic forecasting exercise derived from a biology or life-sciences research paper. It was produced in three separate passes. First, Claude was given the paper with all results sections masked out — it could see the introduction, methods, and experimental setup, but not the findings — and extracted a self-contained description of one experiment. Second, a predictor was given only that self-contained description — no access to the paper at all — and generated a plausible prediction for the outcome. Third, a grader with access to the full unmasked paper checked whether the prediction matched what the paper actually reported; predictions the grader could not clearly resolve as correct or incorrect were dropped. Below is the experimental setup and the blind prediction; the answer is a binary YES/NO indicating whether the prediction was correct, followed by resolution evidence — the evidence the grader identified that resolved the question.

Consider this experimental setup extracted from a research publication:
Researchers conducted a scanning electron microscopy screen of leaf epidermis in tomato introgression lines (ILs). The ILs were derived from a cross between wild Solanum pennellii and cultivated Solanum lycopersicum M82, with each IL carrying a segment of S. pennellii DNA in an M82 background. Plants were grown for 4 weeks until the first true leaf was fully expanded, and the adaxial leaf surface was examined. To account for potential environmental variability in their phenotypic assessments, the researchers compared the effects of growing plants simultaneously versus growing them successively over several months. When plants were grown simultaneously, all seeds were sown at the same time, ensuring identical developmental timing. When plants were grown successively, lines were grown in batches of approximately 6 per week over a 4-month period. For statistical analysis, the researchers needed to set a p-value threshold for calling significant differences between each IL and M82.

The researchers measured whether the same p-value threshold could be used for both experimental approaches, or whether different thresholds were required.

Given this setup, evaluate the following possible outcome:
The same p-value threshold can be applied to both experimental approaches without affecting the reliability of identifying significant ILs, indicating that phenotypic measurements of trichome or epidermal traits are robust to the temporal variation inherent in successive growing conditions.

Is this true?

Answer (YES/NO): NO